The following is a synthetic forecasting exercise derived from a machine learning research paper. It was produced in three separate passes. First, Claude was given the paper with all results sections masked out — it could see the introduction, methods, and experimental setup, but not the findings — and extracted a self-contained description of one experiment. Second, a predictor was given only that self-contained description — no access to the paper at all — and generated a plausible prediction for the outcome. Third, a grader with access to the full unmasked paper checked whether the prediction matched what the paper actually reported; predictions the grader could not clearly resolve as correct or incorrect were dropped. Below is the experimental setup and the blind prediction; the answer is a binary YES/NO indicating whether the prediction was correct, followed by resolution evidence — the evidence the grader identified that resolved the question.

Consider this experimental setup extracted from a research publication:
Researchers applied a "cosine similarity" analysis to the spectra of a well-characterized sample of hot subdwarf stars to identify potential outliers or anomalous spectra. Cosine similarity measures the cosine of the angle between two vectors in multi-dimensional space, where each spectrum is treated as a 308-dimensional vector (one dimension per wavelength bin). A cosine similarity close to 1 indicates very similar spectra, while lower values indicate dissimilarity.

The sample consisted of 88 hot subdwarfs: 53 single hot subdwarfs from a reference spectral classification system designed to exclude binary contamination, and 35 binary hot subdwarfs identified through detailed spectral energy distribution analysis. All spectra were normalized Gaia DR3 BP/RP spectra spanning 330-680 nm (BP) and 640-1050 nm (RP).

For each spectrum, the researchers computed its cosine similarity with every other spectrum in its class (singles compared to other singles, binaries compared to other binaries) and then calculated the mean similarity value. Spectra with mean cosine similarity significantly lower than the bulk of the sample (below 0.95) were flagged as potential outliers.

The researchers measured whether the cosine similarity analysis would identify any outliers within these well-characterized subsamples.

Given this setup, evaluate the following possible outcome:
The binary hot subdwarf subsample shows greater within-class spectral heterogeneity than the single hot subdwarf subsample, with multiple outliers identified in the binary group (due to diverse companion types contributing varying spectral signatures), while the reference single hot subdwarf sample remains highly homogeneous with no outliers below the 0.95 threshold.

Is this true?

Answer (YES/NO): NO